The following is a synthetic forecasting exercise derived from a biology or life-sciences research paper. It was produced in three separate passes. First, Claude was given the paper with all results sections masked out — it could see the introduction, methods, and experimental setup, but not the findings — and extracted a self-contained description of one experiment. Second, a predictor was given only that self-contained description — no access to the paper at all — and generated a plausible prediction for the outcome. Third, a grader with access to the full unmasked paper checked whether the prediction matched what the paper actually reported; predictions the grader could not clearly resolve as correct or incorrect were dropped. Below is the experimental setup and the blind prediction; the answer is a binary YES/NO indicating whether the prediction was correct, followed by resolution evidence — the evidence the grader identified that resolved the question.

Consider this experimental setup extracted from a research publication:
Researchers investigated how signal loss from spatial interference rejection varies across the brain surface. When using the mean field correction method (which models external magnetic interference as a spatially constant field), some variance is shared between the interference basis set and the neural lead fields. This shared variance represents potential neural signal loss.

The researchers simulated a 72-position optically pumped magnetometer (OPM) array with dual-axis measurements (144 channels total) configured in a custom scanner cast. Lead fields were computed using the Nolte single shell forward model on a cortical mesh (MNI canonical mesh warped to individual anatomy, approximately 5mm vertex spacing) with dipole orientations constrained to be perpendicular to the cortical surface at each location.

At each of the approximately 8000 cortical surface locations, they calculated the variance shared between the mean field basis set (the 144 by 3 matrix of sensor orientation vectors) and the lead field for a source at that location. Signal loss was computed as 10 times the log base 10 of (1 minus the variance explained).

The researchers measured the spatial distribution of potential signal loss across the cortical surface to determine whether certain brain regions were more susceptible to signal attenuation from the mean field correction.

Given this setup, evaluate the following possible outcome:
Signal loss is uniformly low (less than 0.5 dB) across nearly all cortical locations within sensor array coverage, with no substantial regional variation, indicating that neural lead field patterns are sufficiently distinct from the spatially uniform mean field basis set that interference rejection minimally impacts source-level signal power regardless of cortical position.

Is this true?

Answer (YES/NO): NO